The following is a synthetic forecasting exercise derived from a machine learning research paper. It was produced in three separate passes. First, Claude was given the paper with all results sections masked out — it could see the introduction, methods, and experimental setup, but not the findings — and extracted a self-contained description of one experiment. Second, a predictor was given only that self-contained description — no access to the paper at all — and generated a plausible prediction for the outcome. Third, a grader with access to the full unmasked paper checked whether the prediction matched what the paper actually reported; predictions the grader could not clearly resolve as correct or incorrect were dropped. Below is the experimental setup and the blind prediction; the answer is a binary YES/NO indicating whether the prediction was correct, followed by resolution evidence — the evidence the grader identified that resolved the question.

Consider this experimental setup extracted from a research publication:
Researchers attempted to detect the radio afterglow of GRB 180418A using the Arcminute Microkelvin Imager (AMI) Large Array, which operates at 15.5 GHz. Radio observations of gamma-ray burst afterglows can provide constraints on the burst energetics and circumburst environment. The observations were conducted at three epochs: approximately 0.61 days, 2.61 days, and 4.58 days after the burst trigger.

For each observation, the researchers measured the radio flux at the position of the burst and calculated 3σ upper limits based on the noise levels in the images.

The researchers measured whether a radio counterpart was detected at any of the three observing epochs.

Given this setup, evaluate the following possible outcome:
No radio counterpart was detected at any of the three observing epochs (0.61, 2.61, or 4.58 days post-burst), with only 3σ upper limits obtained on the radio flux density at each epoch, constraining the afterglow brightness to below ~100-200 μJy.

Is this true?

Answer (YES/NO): YES